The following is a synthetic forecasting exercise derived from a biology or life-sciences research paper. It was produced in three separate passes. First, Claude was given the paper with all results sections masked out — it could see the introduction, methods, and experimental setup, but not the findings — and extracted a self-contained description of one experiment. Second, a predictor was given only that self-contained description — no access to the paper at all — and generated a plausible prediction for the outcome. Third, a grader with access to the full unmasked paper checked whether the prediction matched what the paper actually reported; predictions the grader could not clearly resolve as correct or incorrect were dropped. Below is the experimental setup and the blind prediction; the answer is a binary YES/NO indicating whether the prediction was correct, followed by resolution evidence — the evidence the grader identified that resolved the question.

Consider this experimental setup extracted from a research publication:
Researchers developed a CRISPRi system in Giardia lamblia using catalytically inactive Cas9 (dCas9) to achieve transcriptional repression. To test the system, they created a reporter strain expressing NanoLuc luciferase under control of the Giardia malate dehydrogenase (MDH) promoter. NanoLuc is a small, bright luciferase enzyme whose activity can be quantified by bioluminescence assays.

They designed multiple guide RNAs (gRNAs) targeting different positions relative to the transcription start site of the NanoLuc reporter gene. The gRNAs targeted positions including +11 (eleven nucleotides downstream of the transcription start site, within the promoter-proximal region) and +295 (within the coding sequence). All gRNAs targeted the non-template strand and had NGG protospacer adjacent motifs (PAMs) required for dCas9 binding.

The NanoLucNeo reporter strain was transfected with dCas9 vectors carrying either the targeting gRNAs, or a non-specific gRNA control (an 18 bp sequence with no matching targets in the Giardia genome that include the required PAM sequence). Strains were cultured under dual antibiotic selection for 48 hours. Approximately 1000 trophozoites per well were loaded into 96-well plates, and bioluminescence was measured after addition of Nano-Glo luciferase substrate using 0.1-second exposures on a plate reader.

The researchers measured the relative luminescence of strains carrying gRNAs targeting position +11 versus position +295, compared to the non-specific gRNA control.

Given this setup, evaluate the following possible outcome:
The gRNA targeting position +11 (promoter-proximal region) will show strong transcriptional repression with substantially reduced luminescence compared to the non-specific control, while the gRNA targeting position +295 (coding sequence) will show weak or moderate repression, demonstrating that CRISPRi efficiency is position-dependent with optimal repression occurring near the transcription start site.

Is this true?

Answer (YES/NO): NO